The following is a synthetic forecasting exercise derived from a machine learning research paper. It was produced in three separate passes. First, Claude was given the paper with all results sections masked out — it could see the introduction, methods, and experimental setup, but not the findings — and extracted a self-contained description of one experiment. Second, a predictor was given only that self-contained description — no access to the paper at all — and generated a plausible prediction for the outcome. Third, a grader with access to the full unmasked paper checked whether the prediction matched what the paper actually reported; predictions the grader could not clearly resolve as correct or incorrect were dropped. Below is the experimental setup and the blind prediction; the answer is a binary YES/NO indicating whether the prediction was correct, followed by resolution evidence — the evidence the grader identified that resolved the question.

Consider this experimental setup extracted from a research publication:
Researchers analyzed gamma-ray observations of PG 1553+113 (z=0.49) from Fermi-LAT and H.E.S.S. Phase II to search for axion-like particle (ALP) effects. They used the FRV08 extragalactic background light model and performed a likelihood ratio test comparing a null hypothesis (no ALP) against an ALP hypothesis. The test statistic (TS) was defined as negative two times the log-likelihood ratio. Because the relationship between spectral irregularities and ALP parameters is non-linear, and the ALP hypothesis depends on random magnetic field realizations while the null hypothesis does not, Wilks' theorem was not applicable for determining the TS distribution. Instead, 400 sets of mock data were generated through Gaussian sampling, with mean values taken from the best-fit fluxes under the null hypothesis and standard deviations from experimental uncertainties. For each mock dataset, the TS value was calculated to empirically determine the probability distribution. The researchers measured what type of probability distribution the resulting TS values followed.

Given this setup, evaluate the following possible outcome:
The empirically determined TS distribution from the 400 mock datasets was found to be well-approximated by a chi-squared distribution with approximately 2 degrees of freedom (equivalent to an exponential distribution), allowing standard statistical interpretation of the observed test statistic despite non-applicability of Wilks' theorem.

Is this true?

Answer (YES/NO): NO